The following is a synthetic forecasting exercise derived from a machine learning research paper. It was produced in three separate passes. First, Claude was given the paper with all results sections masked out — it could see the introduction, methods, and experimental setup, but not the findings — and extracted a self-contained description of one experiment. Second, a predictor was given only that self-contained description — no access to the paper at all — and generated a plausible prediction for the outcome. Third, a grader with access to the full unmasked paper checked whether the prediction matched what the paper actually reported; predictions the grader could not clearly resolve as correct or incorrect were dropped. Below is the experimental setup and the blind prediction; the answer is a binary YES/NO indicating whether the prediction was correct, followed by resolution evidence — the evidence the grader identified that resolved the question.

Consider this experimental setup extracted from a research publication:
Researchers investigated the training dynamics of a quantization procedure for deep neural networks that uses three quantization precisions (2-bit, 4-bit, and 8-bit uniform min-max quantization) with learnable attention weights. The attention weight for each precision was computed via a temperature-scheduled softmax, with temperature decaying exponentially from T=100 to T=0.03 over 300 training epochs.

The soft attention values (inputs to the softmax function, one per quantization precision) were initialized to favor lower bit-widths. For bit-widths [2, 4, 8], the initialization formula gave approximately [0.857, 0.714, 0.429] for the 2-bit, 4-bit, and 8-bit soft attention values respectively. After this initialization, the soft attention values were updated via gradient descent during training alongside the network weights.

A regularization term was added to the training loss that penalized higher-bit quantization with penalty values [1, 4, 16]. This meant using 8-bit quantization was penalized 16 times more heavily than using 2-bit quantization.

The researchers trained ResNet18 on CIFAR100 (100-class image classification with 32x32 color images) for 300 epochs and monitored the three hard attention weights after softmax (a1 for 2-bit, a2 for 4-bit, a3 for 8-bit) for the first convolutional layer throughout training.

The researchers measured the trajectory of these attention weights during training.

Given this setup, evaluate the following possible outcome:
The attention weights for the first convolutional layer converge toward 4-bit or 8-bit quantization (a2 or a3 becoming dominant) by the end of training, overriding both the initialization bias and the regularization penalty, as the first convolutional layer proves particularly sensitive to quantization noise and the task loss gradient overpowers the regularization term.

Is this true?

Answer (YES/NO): NO